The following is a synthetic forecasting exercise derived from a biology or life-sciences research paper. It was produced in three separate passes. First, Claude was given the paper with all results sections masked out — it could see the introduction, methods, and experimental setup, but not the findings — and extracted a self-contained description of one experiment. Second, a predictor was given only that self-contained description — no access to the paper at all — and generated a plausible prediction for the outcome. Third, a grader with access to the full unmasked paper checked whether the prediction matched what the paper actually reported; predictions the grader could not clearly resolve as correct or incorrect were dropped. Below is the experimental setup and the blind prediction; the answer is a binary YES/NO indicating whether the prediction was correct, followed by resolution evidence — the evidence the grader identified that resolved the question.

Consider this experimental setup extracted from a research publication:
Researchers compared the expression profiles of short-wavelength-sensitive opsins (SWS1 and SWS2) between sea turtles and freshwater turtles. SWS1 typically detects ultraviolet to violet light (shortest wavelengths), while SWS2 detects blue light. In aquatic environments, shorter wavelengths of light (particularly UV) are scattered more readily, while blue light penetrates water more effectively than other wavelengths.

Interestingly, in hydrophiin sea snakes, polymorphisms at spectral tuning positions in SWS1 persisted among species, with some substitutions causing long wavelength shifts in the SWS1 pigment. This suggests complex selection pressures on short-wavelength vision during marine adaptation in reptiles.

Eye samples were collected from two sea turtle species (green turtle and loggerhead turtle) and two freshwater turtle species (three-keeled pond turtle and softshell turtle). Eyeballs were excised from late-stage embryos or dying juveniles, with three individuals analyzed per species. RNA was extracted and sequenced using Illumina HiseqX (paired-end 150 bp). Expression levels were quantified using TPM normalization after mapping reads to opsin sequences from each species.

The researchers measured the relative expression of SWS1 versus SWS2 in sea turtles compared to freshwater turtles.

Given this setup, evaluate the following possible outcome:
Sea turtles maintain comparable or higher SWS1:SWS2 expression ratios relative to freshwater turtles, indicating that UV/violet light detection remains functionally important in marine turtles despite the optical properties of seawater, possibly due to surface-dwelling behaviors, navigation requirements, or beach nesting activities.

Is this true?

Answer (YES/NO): NO